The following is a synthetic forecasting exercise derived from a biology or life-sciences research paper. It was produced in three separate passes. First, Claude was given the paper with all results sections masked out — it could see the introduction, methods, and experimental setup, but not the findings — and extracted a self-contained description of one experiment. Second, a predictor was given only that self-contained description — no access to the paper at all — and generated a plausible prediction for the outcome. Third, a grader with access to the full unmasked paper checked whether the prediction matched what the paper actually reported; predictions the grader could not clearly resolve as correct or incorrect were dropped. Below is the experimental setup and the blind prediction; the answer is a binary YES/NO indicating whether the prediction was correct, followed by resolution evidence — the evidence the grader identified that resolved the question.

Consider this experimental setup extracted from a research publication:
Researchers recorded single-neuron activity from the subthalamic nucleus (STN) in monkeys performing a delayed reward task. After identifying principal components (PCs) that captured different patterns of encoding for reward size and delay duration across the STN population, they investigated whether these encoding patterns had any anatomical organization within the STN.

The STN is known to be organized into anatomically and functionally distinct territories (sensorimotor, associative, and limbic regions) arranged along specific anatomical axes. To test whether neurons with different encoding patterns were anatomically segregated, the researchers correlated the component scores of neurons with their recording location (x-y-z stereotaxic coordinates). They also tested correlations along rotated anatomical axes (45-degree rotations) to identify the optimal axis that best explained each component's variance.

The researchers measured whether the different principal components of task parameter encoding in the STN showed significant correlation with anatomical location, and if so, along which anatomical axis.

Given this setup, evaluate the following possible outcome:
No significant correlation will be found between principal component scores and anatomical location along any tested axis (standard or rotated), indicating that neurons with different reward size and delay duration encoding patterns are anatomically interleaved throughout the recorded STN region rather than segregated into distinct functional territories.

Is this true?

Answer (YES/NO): NO